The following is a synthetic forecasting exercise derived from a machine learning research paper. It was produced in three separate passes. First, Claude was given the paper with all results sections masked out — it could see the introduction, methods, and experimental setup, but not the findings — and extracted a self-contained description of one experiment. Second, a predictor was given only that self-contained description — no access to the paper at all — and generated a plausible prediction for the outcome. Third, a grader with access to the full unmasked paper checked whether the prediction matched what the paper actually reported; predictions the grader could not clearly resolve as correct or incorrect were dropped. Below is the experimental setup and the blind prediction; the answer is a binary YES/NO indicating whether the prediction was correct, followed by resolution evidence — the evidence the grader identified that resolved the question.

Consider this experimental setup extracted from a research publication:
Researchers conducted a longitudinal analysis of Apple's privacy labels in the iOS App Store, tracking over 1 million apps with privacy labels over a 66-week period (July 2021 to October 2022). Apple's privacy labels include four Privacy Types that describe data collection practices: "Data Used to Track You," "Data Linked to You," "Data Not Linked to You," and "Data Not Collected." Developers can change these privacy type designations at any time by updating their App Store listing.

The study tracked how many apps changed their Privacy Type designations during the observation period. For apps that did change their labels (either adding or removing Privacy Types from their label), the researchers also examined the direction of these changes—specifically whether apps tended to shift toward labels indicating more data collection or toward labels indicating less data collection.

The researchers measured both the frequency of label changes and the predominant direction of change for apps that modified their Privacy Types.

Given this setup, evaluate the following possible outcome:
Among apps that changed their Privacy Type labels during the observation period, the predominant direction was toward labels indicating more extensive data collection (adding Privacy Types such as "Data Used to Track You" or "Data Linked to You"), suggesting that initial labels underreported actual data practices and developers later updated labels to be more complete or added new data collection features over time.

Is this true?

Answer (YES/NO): YES